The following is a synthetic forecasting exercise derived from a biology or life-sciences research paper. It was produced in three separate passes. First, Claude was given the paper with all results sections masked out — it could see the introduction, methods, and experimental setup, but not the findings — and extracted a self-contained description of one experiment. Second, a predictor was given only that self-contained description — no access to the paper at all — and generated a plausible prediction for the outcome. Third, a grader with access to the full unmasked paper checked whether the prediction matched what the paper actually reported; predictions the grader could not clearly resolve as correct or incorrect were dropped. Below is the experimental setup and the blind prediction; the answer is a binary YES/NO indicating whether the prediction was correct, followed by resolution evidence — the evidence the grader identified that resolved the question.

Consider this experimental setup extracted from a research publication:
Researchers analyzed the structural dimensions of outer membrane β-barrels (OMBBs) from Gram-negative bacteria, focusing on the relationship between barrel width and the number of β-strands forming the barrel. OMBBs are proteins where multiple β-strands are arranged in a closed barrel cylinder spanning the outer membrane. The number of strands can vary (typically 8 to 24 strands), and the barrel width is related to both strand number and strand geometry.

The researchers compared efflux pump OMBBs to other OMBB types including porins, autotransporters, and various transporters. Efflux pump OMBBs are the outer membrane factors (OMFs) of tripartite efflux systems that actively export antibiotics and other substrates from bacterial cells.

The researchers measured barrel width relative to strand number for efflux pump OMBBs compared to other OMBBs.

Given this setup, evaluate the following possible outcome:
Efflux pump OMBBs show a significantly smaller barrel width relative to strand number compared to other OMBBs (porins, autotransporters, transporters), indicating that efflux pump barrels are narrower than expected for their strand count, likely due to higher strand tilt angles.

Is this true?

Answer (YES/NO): NO